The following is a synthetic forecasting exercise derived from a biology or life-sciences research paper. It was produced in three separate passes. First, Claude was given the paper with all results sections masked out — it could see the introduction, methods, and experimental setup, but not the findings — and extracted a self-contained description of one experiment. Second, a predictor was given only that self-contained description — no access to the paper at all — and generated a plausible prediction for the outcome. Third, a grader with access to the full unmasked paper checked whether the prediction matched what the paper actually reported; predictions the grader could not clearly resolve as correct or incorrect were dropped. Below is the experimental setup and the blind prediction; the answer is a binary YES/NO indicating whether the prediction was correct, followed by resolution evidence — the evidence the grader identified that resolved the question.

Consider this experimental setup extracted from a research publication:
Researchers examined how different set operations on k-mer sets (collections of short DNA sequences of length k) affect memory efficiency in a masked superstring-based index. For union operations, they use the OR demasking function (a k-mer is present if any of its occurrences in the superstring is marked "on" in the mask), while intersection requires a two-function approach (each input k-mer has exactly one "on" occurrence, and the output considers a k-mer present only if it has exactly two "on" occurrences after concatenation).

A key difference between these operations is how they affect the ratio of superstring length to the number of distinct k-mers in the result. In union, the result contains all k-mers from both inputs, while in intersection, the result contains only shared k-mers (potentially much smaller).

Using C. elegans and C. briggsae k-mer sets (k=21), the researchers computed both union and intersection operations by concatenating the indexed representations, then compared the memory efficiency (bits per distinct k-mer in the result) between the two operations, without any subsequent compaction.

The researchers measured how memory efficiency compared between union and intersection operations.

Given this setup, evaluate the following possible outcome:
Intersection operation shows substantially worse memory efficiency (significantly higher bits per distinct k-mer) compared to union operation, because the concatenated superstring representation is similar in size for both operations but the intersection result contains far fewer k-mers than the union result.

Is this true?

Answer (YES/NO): YES